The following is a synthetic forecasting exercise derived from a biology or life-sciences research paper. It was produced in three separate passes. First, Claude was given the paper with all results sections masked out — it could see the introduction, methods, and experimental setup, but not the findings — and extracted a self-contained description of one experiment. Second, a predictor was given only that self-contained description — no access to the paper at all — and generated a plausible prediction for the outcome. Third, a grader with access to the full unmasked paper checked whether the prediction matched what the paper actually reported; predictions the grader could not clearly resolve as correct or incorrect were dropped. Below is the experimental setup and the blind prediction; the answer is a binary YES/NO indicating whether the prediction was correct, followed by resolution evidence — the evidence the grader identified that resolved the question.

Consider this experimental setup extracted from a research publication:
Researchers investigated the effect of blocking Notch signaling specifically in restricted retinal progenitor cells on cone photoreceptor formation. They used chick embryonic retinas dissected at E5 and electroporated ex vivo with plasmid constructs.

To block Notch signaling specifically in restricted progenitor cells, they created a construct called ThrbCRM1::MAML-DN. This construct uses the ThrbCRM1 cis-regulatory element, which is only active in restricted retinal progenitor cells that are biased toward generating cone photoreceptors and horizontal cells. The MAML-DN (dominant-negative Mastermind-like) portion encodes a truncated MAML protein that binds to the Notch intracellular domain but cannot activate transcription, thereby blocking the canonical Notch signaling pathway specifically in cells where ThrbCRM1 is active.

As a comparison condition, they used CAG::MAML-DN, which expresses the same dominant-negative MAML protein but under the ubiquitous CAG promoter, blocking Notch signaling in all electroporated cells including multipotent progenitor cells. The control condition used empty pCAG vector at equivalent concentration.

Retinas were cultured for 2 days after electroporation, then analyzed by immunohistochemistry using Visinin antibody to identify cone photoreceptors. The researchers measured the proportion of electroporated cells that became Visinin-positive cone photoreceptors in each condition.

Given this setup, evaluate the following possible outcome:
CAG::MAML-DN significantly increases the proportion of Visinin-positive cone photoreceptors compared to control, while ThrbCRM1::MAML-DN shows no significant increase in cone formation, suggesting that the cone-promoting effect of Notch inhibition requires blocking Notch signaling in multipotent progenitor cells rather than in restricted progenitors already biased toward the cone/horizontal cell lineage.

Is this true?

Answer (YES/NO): YES